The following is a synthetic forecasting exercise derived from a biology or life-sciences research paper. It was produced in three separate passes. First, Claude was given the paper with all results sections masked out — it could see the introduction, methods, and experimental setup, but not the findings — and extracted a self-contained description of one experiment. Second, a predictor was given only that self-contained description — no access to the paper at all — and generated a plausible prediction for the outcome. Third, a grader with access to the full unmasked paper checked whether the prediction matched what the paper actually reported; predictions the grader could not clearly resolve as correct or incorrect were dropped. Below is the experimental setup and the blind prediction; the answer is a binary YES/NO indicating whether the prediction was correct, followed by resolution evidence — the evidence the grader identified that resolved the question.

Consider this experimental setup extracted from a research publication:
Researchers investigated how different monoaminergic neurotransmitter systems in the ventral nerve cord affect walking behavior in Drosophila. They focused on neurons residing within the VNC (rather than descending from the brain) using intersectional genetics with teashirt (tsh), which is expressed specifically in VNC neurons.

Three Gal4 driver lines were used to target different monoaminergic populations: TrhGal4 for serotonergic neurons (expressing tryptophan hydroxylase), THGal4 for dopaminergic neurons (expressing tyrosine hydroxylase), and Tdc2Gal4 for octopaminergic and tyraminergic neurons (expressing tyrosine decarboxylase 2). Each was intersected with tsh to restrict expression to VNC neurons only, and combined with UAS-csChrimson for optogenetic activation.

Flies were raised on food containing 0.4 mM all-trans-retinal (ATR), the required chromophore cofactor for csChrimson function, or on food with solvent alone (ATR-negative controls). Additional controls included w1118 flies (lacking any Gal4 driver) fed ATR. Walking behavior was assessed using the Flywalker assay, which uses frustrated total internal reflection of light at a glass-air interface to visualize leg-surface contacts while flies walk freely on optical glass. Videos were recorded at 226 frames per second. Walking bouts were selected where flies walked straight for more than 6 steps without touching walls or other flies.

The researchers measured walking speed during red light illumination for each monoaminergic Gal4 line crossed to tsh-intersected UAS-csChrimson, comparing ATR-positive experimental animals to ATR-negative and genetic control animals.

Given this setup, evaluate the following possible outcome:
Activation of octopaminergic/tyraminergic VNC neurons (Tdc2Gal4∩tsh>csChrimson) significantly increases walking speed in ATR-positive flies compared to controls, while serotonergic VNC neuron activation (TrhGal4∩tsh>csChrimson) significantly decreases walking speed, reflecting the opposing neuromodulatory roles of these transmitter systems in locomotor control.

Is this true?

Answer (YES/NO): NO